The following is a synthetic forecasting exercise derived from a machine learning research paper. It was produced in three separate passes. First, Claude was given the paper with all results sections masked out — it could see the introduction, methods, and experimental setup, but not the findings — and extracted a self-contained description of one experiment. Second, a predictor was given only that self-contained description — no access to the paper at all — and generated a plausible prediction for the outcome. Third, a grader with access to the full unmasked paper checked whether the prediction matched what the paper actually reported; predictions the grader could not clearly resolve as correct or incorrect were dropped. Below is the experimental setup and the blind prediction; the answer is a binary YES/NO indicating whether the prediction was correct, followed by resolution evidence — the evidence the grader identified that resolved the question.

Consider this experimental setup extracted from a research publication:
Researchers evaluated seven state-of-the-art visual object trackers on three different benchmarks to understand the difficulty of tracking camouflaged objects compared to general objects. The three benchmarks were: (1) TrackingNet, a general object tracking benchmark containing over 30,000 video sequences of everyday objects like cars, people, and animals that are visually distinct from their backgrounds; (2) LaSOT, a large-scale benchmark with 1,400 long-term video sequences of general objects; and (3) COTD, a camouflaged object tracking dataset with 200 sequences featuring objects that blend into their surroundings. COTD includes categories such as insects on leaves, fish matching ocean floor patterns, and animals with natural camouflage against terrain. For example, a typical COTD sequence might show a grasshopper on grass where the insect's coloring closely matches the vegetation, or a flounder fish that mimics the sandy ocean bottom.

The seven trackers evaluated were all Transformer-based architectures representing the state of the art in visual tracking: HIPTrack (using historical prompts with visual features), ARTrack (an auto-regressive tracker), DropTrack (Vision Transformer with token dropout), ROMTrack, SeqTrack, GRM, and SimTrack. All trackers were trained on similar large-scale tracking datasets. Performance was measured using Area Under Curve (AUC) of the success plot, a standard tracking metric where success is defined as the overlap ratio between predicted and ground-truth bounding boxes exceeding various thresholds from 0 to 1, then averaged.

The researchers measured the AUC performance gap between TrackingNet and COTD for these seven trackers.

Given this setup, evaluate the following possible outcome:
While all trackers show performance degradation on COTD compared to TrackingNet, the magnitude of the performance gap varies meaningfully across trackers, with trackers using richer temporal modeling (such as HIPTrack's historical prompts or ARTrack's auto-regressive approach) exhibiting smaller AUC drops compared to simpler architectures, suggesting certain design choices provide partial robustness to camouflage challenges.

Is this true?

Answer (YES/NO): NO